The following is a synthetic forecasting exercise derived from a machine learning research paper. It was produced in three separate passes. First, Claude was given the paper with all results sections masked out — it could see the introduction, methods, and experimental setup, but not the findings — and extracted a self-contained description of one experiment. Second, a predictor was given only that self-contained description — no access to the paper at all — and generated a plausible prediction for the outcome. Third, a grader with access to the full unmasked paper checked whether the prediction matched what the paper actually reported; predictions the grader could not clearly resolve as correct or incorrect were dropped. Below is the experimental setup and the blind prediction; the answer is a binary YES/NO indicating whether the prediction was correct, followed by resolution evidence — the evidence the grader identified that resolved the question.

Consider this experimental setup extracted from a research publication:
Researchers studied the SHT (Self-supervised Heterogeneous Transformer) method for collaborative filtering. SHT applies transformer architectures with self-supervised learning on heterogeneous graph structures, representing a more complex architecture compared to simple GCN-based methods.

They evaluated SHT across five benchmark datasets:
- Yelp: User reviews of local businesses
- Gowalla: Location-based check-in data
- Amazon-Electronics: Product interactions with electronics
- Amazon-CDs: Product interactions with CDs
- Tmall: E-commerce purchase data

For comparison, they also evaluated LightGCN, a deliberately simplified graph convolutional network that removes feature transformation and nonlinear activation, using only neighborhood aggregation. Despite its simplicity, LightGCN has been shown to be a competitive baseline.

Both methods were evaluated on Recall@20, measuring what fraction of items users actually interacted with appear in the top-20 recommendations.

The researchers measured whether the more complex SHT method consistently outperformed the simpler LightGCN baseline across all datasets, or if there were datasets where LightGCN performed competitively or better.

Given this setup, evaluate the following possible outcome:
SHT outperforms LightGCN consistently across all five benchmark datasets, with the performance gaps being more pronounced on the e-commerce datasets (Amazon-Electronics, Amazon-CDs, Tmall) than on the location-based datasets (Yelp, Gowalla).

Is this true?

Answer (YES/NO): NO